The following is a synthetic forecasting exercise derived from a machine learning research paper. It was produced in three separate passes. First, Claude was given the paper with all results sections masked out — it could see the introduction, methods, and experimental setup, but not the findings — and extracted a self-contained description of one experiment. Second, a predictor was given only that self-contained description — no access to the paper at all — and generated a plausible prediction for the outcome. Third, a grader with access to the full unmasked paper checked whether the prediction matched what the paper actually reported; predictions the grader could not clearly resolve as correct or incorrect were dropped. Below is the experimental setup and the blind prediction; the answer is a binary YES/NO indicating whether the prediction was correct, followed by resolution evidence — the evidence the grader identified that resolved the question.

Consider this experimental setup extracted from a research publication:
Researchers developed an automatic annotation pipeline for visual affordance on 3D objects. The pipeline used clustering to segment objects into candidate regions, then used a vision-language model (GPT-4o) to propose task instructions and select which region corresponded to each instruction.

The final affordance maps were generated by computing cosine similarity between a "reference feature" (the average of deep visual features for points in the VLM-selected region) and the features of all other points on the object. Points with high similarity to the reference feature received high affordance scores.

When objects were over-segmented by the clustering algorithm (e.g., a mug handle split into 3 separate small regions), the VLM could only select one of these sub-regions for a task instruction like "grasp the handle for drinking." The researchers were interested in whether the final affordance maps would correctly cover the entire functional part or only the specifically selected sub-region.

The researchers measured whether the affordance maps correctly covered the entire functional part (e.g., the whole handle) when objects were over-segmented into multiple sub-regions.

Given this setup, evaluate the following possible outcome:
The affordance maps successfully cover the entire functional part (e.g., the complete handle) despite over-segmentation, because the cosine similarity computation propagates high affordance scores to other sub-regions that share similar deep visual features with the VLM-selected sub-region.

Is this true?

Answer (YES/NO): YES